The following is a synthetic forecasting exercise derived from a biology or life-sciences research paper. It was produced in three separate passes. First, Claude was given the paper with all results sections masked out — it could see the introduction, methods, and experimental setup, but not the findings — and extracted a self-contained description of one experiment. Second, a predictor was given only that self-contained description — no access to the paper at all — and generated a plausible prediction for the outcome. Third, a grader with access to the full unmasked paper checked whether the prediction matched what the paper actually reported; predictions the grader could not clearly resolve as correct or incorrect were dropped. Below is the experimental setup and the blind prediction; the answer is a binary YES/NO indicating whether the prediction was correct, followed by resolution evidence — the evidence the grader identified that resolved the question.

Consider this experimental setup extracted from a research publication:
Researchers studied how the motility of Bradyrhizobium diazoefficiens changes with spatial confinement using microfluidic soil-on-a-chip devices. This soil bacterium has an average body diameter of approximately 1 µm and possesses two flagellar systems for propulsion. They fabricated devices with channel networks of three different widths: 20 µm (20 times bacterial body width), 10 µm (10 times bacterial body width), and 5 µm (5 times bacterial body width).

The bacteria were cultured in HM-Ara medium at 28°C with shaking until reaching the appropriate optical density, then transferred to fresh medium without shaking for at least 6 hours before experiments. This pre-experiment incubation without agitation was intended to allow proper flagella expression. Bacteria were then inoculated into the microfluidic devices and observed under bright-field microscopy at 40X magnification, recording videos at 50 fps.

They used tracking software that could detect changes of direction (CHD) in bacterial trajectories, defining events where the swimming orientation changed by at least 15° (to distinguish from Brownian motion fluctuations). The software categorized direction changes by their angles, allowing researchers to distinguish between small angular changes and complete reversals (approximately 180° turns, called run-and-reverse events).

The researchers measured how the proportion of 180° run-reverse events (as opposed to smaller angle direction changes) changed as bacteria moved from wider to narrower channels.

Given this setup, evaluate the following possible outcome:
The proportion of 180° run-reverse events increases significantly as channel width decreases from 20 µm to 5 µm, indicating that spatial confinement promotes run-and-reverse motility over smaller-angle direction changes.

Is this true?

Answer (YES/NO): YES